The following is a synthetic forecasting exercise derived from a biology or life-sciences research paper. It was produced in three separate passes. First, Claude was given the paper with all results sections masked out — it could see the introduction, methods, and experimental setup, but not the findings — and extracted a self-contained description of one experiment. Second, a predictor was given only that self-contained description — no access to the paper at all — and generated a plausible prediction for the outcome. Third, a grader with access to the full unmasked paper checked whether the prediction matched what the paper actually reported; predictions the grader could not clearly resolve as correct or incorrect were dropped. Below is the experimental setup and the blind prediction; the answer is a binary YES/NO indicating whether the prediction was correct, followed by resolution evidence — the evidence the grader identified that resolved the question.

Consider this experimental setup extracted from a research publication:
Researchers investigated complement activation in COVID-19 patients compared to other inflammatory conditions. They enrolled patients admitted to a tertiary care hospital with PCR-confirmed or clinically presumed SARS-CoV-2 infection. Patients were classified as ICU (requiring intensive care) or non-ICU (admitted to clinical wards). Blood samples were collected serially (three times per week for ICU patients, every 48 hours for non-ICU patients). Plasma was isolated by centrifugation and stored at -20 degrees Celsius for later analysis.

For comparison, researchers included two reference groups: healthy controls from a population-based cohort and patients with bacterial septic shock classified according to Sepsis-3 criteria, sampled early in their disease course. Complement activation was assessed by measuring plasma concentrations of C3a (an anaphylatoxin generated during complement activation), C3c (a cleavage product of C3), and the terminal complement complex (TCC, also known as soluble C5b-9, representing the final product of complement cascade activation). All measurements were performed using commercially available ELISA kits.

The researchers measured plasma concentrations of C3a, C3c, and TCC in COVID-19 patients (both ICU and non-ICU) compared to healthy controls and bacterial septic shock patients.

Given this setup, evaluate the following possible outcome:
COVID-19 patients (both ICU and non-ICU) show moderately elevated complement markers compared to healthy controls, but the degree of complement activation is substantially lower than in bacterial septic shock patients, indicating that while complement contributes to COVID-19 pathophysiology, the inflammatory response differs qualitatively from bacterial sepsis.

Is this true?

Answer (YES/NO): YES